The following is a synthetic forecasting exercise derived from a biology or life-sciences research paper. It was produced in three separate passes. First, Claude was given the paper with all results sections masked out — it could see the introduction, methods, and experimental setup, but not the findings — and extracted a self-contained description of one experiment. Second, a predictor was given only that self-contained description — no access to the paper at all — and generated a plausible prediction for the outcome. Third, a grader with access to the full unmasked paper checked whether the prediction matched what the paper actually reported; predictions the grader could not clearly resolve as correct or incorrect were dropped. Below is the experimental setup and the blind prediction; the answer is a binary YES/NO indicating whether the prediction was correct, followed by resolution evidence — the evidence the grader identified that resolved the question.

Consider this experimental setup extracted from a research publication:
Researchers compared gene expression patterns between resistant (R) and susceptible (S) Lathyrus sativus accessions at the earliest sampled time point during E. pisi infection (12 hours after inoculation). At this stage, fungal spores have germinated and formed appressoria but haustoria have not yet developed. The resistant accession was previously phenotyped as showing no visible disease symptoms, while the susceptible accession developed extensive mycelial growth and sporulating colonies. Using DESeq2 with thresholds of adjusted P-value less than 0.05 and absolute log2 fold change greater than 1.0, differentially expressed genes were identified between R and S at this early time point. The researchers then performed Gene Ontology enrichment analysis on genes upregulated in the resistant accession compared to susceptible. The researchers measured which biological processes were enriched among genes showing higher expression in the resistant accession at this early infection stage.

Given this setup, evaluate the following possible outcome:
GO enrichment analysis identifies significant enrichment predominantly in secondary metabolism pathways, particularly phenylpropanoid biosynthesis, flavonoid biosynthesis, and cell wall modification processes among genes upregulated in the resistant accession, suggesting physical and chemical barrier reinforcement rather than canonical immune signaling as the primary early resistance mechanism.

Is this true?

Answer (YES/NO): YES